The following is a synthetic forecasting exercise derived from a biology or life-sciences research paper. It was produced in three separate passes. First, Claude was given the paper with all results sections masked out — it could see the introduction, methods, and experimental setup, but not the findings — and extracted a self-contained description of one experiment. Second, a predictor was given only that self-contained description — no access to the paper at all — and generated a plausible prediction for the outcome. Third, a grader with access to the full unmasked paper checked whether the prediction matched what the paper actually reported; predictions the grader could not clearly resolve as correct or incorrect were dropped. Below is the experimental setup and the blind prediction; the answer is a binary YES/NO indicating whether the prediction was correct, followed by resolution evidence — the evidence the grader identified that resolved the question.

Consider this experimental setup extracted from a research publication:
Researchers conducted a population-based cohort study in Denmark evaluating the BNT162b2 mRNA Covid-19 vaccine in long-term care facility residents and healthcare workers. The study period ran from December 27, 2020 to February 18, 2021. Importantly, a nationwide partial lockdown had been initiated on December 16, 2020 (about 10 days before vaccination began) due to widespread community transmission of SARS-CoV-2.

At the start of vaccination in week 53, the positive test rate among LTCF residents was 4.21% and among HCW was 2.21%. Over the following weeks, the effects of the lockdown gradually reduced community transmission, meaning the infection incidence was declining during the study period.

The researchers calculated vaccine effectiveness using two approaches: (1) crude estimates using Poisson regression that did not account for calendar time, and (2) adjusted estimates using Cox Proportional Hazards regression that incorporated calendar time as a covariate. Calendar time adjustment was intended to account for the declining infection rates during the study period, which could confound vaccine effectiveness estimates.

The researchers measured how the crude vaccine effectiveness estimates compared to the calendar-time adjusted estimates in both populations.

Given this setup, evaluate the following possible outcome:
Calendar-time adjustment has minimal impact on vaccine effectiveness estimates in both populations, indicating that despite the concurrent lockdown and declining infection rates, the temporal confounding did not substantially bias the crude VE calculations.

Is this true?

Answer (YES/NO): NO